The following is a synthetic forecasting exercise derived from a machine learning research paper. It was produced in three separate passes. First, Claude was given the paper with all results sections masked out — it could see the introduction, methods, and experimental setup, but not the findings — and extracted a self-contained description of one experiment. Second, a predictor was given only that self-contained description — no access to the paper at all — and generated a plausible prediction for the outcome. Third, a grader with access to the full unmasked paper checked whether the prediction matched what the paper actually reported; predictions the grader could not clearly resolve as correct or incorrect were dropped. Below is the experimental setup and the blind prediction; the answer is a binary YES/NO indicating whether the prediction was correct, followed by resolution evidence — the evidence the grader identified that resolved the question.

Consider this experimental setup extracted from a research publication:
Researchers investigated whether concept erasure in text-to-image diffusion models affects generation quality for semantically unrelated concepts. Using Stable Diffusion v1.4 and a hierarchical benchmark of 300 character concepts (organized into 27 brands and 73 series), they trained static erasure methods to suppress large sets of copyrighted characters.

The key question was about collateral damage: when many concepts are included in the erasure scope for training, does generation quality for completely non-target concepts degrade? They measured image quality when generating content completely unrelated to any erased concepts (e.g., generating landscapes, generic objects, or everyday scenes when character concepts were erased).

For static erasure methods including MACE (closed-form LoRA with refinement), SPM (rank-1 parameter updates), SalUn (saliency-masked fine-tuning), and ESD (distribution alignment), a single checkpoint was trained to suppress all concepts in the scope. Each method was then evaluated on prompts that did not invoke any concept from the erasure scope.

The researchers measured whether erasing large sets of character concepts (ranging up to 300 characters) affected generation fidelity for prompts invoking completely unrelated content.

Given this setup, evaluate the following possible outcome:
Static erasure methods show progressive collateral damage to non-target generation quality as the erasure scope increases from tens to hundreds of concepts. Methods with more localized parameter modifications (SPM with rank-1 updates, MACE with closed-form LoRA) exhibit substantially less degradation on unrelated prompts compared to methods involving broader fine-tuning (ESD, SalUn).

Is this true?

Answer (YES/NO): NO